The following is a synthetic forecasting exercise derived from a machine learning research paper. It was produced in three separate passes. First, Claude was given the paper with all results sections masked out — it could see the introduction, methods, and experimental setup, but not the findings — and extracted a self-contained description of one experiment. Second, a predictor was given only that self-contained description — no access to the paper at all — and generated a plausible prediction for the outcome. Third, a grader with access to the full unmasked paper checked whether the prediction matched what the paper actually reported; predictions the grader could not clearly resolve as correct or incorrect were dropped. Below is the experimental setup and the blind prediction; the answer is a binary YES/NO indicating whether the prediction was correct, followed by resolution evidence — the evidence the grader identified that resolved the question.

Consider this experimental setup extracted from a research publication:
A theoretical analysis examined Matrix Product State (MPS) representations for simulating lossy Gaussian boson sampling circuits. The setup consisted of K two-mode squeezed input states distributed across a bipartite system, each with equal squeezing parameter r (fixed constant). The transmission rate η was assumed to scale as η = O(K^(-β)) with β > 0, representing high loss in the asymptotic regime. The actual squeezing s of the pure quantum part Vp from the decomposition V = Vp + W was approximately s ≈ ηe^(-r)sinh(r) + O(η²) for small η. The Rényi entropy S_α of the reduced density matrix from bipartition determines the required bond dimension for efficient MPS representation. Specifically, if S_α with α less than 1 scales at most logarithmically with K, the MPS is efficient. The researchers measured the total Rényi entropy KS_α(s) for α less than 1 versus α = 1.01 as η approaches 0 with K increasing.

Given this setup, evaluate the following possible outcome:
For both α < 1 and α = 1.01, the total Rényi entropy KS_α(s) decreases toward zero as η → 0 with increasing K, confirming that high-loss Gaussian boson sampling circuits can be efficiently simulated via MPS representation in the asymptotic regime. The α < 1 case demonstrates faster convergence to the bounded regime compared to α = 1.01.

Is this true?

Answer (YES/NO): NO